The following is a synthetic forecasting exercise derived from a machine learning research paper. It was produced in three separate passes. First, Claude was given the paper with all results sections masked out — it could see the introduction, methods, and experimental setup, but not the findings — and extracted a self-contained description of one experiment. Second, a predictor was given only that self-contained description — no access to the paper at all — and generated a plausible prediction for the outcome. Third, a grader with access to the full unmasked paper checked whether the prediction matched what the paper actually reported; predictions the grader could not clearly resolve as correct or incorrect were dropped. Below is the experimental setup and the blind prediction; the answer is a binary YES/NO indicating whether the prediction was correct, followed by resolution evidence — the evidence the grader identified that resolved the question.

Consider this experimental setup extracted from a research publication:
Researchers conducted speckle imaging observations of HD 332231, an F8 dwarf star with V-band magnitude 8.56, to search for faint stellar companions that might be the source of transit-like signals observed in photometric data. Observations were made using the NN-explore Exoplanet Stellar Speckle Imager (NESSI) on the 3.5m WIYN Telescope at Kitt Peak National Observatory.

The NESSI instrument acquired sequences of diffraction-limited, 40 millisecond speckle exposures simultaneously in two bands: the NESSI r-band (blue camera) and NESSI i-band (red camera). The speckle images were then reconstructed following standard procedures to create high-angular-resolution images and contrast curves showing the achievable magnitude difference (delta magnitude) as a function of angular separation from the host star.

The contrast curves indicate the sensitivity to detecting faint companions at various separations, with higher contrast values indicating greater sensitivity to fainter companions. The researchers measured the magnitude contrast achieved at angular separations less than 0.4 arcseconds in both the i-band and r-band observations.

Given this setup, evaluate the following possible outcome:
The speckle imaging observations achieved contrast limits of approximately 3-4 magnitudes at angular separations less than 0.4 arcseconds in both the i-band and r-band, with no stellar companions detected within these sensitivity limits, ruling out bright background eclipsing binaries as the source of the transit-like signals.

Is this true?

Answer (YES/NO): NO